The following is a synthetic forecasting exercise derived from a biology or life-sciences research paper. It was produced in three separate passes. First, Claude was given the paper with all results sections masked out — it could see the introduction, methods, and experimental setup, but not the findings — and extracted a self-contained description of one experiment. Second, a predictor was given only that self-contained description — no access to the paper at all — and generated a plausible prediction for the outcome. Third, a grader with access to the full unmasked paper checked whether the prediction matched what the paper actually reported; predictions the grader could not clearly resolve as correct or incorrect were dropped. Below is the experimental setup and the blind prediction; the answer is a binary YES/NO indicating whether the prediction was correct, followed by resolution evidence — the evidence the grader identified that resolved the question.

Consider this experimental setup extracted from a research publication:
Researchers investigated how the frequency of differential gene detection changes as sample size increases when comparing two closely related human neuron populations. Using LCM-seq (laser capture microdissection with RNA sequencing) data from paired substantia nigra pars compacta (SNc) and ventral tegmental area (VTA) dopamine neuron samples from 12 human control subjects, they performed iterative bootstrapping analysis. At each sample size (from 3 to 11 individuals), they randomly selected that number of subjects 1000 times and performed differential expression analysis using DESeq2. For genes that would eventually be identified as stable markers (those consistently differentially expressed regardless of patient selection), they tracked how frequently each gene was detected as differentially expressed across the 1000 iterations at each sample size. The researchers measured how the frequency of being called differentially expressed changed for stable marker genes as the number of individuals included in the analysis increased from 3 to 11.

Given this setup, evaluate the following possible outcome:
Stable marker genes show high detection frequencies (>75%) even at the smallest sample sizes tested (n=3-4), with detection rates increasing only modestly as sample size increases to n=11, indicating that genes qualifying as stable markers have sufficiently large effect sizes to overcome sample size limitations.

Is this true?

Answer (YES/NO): NO